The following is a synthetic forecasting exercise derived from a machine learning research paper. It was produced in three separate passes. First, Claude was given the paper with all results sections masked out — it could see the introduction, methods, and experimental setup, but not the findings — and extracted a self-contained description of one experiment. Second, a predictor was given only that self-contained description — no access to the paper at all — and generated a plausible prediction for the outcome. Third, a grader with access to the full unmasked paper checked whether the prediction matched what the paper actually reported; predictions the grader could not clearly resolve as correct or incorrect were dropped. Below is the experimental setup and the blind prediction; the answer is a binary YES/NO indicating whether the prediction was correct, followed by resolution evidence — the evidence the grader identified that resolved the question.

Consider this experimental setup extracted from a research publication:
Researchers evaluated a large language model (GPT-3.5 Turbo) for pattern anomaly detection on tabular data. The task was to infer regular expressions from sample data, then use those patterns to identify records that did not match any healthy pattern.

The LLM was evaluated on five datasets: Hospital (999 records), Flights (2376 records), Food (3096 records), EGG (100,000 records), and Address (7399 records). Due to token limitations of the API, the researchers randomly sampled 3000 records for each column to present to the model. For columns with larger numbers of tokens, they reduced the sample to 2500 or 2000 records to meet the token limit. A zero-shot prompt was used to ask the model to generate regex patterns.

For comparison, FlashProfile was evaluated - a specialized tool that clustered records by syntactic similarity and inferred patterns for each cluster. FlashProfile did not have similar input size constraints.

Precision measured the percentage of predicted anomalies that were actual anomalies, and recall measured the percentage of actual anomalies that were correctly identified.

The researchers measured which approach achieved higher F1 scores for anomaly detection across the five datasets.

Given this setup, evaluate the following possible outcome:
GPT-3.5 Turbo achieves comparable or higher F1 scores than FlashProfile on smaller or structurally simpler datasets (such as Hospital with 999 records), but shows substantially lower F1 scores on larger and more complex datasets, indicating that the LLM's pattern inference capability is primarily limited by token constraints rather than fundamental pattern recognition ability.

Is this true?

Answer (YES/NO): NO